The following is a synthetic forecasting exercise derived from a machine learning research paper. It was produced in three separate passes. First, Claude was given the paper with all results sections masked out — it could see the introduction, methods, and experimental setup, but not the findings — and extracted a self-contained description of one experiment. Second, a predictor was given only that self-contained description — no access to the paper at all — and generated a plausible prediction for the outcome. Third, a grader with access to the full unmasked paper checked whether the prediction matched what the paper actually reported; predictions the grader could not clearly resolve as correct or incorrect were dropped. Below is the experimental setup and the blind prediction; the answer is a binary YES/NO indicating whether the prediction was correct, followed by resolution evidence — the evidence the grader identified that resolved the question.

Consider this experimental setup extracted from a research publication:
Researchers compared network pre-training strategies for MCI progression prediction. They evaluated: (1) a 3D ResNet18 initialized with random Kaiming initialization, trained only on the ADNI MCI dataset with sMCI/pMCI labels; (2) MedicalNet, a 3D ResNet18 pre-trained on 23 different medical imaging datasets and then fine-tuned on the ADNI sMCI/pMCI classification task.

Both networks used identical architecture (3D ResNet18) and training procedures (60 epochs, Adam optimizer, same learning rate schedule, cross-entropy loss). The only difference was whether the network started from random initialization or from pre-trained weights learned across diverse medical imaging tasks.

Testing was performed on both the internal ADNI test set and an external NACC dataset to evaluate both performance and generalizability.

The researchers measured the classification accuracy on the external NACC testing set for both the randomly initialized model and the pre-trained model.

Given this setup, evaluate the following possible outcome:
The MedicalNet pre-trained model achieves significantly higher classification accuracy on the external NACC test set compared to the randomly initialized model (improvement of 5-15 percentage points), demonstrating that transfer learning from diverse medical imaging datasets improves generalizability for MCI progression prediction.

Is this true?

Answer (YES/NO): YES